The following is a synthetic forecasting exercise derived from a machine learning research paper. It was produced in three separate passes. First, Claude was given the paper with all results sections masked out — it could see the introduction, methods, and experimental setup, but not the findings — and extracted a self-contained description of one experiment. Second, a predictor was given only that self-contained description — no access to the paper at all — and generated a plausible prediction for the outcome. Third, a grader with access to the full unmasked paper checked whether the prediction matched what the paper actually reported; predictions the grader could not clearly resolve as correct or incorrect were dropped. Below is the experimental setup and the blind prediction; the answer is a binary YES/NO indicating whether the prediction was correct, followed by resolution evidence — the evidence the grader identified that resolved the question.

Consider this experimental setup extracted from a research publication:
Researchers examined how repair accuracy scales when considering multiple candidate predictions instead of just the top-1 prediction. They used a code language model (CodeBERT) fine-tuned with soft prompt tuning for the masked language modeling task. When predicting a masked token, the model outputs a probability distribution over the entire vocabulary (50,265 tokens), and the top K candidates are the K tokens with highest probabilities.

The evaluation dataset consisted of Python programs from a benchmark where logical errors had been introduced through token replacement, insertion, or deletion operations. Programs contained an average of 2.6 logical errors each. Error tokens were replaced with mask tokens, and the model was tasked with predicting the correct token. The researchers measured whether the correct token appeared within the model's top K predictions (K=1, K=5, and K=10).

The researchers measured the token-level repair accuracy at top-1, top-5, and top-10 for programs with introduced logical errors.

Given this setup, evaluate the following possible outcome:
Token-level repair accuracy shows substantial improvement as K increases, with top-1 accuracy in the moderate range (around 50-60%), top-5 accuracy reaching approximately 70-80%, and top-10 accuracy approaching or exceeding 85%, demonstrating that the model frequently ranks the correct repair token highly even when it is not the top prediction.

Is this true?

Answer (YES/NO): NO